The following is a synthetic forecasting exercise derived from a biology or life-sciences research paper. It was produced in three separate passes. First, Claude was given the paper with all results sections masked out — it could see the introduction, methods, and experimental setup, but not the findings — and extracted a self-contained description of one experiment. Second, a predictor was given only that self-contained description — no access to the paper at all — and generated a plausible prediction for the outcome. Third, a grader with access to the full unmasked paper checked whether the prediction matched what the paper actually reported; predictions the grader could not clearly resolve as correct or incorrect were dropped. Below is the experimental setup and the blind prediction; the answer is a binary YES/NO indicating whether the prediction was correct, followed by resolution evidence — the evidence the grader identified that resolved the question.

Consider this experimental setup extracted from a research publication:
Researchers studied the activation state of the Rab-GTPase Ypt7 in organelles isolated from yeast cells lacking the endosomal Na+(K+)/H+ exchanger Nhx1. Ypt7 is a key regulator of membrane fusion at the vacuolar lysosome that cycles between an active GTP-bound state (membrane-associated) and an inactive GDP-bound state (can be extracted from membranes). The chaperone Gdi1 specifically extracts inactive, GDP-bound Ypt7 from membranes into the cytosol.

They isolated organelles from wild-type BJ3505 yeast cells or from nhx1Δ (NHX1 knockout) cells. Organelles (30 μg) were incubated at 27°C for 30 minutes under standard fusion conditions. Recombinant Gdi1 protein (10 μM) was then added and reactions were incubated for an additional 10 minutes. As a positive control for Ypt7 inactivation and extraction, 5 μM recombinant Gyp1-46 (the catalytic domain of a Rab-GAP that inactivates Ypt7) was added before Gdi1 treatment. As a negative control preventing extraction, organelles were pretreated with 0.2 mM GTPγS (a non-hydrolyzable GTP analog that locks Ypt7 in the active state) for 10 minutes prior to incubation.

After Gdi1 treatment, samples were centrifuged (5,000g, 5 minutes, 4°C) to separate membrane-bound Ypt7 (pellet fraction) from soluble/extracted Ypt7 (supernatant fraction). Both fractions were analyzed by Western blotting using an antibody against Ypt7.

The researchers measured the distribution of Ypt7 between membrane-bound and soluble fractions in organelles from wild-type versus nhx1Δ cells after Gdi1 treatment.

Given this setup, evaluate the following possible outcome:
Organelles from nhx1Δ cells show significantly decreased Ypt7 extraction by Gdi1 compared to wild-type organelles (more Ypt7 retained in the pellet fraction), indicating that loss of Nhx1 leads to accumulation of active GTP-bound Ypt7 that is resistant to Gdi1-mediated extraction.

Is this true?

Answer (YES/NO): NO